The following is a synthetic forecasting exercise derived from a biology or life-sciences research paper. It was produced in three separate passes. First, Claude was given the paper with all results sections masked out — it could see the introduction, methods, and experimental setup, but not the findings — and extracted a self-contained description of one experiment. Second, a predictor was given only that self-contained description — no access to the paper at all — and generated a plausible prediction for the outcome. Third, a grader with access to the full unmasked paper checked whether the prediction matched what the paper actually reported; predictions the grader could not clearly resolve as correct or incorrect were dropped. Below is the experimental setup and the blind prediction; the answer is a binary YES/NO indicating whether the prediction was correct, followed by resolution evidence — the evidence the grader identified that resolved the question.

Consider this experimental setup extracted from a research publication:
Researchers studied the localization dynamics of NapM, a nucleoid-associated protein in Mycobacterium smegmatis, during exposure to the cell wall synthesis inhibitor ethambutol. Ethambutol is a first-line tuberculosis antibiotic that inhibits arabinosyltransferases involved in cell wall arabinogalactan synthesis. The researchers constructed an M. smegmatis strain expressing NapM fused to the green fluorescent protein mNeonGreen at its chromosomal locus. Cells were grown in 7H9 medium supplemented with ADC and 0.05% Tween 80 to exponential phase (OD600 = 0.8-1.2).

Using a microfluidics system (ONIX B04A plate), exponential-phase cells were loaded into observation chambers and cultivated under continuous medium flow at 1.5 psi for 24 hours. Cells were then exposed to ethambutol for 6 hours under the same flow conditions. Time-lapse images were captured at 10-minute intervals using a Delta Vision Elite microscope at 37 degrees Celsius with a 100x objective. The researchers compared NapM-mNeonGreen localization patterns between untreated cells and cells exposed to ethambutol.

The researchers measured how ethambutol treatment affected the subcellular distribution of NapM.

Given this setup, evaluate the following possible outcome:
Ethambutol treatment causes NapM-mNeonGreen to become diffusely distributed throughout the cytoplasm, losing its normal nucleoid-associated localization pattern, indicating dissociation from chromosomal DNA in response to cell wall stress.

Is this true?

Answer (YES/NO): NO